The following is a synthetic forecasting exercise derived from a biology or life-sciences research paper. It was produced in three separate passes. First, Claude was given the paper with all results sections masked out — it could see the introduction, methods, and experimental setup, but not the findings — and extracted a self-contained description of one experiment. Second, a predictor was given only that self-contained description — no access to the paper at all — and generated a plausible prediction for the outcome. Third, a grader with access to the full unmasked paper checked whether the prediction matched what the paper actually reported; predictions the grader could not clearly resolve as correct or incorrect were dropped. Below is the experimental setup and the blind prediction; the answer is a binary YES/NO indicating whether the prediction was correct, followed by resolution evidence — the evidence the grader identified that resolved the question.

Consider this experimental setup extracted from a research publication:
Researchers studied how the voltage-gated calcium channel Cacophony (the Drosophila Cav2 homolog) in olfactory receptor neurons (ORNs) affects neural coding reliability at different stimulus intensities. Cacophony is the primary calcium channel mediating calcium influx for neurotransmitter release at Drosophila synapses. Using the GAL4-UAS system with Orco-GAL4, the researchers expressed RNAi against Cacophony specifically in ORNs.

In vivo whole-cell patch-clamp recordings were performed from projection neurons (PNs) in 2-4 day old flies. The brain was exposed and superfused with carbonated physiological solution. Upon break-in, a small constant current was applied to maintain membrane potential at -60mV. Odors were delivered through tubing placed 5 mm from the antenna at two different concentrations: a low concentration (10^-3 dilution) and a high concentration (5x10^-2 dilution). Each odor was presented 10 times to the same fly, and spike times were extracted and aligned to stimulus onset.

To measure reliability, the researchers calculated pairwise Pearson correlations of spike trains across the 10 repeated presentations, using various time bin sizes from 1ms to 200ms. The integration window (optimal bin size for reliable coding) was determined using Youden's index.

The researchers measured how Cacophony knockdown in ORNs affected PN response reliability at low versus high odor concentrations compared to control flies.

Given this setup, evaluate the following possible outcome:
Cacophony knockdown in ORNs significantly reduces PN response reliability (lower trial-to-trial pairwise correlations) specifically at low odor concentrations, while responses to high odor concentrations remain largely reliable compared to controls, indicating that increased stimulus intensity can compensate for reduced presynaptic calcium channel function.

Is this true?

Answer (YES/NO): NO